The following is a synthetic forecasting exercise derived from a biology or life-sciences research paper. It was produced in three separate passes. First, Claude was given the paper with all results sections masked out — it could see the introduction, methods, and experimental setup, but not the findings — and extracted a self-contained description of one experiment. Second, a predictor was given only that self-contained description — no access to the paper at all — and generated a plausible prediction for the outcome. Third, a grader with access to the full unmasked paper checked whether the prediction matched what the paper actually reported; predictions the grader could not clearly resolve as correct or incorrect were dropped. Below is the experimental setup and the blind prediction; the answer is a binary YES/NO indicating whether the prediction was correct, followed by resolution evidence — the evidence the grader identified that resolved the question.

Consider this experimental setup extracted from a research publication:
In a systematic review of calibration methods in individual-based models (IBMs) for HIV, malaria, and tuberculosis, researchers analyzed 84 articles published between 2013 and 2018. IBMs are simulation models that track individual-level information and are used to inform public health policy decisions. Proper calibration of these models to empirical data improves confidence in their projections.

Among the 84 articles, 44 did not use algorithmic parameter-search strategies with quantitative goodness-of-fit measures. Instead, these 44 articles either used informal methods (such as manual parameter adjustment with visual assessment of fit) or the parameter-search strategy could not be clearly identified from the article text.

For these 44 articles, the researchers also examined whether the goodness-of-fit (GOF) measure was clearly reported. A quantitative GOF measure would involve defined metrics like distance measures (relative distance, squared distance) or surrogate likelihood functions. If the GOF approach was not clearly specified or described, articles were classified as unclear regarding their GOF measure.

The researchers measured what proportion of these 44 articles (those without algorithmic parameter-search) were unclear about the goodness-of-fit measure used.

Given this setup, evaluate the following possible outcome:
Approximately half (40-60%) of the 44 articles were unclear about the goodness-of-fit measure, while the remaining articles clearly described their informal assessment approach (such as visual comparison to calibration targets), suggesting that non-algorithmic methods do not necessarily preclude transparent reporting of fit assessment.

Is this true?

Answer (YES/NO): YES